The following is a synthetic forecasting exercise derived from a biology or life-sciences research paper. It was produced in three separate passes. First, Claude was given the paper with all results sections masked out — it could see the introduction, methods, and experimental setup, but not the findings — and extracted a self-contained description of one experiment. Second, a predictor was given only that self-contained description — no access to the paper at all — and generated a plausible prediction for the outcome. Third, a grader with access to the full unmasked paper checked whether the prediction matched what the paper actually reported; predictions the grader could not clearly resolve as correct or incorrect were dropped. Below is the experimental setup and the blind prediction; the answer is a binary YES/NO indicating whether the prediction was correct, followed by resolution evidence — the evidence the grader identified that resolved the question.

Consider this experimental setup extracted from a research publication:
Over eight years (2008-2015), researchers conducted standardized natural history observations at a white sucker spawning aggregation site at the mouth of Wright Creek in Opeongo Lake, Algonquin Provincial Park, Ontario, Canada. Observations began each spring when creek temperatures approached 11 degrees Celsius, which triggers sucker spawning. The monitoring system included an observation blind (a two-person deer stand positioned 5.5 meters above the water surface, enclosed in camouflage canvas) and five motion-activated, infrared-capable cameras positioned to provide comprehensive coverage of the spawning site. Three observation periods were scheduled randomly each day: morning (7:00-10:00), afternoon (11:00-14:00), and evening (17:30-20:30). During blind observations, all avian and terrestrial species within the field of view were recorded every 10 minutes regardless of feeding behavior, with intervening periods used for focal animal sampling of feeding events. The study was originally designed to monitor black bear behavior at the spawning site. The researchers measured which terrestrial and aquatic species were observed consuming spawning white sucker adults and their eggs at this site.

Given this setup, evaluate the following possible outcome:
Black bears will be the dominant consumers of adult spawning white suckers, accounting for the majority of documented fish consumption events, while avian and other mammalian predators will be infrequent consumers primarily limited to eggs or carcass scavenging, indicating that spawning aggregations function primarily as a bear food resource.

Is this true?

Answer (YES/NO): NO